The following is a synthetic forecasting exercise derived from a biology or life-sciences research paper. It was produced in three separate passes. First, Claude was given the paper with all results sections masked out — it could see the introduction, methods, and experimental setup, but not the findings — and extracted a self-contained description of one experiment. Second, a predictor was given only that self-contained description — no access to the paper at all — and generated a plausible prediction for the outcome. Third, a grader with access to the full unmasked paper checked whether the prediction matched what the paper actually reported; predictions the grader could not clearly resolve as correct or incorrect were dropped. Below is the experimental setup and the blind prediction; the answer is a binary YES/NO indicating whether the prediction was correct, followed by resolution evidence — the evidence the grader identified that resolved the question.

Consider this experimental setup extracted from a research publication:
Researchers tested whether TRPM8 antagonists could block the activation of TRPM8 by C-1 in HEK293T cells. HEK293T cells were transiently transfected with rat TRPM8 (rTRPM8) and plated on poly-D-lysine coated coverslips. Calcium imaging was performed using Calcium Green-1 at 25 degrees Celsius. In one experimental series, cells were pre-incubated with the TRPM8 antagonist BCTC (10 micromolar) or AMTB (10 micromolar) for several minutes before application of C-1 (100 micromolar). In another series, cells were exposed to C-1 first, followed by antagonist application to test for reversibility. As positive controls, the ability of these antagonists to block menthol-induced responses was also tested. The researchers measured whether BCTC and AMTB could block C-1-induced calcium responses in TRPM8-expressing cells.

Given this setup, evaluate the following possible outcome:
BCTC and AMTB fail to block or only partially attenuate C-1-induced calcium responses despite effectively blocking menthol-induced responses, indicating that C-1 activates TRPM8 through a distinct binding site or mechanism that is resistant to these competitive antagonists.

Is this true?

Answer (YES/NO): NO